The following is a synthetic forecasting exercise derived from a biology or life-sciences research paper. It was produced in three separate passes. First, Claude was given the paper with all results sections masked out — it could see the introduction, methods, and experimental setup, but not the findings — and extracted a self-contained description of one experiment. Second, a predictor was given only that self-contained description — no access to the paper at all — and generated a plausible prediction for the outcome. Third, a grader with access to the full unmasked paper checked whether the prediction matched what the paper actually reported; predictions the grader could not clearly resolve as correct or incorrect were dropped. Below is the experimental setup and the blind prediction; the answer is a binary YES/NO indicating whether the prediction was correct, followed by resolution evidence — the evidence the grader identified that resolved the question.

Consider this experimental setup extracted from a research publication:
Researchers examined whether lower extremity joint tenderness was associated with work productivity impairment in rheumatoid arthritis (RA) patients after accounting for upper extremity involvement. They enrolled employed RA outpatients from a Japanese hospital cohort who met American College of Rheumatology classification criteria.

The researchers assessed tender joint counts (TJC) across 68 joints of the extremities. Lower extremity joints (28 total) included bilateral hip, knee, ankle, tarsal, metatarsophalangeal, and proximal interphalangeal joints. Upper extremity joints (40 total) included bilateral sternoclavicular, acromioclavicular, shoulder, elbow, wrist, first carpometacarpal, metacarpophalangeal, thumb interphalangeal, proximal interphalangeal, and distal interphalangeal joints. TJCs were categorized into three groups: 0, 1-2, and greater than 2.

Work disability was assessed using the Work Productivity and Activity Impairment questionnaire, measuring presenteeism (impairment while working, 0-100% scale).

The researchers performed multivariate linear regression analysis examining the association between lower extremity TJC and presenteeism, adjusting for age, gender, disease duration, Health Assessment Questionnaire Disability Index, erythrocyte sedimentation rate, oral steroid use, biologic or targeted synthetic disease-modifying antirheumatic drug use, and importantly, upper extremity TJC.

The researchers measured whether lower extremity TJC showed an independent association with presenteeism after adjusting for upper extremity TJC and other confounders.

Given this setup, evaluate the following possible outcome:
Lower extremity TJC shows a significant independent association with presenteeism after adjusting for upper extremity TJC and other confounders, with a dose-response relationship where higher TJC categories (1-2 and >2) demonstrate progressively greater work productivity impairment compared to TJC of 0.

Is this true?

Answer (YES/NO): NO